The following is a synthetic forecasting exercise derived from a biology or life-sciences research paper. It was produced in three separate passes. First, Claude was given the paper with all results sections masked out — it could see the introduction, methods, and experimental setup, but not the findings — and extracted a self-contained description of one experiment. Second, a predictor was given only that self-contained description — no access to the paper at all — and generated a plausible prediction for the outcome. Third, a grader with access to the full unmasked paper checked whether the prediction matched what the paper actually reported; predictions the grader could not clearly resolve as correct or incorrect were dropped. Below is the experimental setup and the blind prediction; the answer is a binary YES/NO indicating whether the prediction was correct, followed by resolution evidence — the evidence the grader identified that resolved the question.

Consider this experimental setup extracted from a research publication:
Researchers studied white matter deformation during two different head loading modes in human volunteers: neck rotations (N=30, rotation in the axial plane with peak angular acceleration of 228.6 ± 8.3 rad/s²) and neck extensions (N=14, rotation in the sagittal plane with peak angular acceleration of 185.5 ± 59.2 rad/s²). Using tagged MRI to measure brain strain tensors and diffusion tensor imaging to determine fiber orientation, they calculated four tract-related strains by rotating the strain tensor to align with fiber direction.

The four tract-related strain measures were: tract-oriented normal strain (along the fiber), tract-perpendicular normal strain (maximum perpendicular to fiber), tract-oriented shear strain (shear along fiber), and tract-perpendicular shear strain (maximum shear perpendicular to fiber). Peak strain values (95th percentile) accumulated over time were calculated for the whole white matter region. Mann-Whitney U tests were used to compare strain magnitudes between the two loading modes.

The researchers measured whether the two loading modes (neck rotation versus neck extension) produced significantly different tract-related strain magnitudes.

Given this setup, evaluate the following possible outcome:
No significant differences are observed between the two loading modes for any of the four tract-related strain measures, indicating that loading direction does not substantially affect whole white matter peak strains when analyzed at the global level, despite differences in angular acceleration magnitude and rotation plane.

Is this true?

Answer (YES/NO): NO